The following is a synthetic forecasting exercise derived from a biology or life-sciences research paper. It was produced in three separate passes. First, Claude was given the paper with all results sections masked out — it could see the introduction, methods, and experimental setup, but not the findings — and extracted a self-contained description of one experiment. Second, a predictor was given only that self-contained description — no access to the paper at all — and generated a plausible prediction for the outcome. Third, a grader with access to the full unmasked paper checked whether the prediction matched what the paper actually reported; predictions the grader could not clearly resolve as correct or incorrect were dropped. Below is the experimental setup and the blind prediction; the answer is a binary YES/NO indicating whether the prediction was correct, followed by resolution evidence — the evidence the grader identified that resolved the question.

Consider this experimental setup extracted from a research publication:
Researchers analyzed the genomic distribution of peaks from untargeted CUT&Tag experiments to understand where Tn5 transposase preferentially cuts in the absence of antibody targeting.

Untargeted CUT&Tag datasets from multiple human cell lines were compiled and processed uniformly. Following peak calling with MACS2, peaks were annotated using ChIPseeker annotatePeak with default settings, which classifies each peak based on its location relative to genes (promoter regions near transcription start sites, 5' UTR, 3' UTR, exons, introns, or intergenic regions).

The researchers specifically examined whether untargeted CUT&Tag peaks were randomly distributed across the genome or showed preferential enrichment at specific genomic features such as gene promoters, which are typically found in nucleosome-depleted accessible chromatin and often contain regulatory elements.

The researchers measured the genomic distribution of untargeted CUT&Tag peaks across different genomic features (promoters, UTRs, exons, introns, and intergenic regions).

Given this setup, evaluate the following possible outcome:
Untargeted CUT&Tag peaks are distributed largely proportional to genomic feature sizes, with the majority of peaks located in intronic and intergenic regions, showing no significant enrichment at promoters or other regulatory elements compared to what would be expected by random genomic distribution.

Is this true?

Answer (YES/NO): NO